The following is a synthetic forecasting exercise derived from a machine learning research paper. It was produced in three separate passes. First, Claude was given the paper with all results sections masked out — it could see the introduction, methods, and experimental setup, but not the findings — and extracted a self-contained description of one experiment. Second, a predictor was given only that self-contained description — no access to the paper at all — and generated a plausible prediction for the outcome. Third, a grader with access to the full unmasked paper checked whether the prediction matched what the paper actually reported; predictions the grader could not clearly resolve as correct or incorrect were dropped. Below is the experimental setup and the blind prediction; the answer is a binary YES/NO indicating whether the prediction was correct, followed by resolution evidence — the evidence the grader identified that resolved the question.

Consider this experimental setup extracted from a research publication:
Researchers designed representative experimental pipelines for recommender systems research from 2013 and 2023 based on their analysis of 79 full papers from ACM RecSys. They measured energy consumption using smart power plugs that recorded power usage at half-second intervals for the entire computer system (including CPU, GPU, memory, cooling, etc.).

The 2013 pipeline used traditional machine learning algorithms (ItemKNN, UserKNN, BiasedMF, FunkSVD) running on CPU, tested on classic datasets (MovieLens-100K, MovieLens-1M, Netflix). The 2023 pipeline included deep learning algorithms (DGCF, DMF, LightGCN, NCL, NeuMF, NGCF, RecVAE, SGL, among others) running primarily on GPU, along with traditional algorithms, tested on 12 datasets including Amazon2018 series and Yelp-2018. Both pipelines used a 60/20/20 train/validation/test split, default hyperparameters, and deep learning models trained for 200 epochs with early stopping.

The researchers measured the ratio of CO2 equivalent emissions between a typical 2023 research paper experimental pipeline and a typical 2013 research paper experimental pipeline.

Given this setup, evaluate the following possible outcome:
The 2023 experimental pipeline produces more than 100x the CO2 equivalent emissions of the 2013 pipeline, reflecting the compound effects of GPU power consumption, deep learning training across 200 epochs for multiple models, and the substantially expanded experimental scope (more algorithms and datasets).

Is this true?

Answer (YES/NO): NO